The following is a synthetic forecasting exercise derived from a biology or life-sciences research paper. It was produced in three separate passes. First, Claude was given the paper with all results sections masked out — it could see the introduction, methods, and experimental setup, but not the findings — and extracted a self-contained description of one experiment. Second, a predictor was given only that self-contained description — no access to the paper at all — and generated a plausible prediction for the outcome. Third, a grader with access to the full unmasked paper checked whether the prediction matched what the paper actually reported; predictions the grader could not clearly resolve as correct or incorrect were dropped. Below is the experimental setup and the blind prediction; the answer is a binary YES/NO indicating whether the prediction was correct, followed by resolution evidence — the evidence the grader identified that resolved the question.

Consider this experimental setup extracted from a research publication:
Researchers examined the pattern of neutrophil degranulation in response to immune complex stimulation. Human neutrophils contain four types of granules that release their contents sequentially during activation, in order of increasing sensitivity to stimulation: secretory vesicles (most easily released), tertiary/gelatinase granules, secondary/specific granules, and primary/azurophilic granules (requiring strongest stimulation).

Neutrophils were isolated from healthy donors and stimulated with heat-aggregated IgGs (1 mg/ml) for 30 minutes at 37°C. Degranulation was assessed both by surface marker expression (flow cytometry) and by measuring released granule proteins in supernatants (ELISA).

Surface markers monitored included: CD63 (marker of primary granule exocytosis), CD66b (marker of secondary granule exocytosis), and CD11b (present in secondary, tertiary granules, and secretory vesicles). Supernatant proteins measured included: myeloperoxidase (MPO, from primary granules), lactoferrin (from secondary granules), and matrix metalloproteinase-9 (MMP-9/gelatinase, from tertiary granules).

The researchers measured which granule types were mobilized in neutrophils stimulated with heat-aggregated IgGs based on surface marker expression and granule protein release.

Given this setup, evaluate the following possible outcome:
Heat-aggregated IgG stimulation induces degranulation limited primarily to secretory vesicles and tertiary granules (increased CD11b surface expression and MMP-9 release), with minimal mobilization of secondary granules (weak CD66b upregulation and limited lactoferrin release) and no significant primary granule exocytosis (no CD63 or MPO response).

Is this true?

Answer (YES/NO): NO